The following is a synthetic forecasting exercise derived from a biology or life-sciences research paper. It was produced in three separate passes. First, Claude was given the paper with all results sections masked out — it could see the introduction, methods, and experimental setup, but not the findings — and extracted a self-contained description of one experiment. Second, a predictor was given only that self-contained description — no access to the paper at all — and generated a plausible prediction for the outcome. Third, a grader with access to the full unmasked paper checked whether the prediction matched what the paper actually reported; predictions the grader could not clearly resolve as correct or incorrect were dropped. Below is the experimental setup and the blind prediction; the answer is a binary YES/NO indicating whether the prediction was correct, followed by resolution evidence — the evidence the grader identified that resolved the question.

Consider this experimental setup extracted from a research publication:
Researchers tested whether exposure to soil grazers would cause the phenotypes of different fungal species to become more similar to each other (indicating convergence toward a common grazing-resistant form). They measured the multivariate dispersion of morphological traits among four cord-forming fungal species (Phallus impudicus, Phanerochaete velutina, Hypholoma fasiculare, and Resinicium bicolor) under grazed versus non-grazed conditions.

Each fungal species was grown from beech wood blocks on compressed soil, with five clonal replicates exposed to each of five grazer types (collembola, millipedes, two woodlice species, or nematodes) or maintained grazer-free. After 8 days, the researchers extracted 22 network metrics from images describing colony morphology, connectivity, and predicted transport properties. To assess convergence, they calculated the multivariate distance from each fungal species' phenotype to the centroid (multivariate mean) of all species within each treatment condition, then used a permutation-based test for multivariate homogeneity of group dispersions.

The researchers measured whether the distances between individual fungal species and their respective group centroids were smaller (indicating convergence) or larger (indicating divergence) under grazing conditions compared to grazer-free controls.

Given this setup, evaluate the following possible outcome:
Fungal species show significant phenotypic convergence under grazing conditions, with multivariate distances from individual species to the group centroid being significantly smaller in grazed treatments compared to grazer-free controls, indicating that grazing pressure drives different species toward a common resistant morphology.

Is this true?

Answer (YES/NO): NO